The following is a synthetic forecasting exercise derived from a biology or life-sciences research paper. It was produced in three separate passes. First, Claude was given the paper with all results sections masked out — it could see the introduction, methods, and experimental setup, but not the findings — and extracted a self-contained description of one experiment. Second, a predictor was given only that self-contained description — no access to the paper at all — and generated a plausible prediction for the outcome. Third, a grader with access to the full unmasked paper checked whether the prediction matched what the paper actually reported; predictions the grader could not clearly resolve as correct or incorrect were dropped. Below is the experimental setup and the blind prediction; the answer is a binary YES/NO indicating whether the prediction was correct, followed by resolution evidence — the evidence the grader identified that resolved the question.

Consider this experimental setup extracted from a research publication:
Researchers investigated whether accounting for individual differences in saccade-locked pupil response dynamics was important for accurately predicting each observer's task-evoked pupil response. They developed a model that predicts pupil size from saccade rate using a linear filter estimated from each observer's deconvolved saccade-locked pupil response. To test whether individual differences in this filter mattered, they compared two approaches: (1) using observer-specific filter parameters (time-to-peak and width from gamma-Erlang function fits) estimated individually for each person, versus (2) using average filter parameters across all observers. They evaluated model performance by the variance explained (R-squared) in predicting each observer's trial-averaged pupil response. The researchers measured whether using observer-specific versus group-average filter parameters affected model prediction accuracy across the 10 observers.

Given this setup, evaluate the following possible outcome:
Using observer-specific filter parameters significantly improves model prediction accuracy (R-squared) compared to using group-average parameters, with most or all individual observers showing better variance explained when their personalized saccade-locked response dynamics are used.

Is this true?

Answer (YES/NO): NO